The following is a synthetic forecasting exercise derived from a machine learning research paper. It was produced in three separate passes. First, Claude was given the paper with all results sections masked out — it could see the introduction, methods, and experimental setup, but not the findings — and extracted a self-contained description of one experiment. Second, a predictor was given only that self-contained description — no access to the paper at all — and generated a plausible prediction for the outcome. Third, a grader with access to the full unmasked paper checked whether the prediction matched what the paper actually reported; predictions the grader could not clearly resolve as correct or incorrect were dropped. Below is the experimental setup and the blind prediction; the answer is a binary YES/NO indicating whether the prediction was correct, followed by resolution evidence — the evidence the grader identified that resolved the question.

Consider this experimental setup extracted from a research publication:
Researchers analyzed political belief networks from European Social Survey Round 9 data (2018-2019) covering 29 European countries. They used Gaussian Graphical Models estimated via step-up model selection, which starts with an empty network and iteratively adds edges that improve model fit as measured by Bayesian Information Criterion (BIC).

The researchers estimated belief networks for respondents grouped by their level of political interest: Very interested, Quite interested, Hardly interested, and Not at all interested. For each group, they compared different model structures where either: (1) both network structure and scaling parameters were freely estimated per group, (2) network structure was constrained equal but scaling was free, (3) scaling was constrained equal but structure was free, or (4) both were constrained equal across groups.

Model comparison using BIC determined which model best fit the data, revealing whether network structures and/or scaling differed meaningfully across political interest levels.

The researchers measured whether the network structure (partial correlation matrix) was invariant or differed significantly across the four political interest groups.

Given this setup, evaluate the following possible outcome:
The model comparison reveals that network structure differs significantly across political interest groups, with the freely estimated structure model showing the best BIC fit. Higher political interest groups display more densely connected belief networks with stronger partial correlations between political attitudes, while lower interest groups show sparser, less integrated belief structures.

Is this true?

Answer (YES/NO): NO